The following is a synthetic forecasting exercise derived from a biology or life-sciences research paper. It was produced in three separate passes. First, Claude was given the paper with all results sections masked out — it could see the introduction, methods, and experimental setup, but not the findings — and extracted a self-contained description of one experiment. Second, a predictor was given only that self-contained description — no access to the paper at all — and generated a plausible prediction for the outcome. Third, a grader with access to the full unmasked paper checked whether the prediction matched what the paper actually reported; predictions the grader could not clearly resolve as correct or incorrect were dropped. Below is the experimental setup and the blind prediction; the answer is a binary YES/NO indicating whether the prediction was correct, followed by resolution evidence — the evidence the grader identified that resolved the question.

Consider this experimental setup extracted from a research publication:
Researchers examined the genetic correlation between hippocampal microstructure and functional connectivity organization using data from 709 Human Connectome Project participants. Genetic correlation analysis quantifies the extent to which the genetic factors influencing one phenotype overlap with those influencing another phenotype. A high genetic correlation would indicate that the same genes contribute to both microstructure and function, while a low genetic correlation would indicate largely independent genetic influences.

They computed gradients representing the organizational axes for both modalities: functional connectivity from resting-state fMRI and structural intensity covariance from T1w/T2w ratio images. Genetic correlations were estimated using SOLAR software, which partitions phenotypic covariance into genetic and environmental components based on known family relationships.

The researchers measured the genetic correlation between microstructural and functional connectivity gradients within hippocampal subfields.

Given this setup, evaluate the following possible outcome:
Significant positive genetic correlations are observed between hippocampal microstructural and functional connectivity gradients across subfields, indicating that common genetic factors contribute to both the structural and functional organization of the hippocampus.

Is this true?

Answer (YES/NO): NO